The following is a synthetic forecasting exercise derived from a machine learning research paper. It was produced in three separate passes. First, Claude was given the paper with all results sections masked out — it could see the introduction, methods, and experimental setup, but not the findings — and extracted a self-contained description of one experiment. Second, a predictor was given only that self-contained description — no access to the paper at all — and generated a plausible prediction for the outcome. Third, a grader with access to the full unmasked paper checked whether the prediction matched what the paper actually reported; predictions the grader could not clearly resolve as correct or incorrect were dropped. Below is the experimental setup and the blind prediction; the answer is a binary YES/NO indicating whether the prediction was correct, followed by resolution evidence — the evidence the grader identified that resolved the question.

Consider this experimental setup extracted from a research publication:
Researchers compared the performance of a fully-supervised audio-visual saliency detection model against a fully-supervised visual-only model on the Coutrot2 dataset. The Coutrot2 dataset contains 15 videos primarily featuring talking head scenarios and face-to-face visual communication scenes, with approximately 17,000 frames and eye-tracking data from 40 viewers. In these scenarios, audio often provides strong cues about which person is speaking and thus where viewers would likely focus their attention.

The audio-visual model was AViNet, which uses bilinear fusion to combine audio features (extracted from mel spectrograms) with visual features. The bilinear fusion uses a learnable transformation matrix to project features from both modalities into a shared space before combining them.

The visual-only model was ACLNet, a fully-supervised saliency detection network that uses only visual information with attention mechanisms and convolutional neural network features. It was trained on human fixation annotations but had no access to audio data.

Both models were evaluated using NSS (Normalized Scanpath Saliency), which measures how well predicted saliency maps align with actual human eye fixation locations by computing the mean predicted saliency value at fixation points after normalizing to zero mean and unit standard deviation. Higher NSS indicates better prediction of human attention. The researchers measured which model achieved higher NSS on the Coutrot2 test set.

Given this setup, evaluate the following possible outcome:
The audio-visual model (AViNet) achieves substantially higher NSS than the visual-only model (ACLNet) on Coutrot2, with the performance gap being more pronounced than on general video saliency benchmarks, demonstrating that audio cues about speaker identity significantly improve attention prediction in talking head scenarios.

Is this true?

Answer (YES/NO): YES